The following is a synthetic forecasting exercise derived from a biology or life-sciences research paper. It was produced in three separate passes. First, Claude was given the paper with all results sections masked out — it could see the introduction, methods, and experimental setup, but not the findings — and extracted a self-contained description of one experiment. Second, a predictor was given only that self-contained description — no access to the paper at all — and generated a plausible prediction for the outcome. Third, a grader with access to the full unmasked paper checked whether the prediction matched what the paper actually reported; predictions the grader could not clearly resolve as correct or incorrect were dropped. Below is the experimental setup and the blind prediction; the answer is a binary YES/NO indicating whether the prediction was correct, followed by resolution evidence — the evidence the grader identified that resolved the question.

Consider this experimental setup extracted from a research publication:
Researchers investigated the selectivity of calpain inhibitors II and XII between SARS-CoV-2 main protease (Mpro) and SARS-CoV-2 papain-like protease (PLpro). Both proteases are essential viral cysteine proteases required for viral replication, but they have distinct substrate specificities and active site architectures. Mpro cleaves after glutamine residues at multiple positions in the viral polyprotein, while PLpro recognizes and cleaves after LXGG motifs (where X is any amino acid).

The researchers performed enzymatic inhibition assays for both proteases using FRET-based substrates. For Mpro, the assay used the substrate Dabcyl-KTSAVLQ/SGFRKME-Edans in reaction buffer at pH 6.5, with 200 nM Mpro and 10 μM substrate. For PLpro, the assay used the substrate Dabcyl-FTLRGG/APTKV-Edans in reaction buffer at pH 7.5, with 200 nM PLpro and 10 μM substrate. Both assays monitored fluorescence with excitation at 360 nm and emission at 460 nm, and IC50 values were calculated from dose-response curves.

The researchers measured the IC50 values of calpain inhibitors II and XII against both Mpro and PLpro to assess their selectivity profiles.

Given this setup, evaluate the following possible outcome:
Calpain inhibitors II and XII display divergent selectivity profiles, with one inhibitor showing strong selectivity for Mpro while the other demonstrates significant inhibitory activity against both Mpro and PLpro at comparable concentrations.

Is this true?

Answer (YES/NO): NO